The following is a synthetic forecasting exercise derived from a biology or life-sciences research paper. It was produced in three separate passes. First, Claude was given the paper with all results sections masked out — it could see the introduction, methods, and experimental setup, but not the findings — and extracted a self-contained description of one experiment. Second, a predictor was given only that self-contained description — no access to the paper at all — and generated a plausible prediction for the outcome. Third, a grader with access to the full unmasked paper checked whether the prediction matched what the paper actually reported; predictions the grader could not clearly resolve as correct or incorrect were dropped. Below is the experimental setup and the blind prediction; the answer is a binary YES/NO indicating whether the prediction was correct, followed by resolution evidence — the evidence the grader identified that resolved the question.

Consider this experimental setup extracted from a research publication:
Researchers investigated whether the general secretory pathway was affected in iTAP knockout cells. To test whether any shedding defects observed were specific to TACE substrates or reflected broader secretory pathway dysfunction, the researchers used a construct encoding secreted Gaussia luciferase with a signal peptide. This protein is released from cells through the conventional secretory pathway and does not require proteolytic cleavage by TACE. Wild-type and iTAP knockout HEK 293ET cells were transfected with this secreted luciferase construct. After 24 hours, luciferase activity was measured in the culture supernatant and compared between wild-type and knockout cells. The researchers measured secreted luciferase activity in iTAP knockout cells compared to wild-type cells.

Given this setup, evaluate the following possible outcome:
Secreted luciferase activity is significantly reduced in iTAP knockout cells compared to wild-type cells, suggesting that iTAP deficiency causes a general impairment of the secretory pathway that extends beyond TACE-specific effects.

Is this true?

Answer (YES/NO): NO